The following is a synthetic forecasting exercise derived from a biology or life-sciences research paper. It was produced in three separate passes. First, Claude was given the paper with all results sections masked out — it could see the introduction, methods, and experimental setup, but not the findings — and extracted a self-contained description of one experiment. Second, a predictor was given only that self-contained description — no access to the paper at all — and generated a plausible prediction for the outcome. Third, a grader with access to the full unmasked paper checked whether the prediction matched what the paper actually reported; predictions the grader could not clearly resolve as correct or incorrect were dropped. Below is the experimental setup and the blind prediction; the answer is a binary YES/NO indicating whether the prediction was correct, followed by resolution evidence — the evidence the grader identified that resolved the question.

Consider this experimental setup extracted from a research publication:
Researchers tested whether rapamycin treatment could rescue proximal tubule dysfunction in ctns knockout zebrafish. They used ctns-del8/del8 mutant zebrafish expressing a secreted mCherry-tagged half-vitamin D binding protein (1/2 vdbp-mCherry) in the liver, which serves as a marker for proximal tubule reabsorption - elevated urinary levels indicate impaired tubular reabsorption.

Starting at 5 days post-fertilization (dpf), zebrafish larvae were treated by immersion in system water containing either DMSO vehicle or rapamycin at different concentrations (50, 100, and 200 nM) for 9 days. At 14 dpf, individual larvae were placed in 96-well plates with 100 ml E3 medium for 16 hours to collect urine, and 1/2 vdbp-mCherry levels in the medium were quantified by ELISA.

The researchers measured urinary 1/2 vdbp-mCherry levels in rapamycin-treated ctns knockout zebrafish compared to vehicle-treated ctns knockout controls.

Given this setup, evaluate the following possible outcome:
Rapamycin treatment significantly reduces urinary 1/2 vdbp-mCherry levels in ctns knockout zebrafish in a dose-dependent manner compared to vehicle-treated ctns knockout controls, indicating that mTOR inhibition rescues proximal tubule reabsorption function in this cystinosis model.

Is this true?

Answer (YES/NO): NO